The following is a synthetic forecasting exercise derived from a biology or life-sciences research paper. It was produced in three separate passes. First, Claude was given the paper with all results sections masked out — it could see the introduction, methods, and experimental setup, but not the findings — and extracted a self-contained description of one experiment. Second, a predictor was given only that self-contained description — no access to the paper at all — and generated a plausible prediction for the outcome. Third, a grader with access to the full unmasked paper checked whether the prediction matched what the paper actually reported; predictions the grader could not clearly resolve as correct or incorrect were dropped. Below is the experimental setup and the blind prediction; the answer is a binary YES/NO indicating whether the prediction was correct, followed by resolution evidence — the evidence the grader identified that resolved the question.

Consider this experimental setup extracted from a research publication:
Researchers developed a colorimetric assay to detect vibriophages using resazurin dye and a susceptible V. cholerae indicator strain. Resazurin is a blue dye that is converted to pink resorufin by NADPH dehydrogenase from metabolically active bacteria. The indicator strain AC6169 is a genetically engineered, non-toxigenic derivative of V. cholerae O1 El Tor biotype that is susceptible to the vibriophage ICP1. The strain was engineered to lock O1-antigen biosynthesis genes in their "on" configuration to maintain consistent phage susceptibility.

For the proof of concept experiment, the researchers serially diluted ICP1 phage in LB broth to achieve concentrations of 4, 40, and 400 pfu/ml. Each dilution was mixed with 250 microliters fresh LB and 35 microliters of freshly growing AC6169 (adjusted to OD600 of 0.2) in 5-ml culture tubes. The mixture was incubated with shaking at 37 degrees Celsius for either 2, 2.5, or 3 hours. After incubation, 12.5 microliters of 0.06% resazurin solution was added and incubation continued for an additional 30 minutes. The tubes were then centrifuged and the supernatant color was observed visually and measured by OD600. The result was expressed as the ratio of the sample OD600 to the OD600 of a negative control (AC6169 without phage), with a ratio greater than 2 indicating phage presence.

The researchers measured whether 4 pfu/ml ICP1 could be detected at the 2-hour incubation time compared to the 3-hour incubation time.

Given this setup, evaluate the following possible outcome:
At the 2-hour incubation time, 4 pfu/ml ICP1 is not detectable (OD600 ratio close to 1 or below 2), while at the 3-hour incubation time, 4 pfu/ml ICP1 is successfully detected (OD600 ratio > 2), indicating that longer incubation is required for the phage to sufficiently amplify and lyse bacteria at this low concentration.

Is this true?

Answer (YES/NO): NO